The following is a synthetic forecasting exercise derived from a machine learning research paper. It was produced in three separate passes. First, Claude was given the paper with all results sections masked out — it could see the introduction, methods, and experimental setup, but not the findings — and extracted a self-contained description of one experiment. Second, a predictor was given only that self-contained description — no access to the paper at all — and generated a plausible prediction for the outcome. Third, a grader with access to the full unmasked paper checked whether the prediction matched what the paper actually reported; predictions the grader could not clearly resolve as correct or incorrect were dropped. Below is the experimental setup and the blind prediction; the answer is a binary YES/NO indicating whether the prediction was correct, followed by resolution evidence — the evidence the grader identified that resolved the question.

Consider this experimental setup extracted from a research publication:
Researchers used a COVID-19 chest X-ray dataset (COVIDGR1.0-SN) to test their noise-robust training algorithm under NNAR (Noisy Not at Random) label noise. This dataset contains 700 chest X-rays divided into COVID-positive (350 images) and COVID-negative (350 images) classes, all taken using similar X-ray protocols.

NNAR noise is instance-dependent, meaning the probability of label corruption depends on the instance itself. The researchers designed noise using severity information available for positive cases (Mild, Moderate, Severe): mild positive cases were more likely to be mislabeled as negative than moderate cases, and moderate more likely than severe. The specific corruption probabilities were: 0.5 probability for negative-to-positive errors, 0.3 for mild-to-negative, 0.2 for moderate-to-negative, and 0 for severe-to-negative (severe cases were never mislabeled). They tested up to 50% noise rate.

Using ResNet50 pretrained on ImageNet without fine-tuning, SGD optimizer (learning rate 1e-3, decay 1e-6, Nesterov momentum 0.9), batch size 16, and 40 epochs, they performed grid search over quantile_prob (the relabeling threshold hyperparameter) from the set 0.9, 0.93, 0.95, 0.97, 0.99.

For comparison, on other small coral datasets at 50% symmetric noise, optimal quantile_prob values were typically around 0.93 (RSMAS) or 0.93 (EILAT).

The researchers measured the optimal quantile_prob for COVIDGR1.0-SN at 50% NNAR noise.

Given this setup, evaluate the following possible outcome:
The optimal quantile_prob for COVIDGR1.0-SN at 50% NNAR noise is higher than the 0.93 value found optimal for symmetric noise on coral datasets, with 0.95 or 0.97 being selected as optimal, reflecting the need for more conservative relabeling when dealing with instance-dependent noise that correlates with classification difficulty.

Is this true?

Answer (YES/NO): YES